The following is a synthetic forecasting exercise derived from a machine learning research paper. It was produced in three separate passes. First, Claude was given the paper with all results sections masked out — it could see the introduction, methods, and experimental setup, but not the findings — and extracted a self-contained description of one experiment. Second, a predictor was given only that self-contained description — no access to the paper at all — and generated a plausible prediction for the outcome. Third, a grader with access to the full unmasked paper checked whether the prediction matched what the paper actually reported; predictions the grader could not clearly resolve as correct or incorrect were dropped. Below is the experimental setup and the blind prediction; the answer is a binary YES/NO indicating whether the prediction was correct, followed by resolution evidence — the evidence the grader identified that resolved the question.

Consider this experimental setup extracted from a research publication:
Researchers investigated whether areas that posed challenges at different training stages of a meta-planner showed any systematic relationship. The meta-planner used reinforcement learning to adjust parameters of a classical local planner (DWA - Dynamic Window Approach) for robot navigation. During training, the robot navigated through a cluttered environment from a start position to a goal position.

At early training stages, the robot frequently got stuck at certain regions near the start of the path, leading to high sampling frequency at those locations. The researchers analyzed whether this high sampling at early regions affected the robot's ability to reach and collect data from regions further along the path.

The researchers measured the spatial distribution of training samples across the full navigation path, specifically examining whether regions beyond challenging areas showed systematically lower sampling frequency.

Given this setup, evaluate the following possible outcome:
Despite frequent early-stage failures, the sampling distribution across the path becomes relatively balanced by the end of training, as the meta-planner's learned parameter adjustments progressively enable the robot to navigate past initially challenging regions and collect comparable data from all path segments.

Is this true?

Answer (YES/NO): NO